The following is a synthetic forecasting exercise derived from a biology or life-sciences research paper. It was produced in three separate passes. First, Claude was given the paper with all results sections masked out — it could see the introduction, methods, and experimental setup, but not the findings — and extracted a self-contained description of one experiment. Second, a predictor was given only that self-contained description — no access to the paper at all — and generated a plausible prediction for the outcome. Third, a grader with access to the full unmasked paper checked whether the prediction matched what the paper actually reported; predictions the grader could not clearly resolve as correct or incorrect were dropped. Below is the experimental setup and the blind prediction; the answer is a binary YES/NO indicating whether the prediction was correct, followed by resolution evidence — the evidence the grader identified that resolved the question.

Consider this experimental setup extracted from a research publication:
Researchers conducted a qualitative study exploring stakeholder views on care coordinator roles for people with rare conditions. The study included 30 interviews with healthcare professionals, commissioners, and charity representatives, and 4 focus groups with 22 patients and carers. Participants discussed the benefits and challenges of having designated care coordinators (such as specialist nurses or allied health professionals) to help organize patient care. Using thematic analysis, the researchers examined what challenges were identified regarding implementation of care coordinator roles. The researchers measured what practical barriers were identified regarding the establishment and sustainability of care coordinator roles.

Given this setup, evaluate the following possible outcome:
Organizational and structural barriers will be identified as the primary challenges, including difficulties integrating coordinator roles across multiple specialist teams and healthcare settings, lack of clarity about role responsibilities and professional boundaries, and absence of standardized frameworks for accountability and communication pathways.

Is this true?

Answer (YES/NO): NO